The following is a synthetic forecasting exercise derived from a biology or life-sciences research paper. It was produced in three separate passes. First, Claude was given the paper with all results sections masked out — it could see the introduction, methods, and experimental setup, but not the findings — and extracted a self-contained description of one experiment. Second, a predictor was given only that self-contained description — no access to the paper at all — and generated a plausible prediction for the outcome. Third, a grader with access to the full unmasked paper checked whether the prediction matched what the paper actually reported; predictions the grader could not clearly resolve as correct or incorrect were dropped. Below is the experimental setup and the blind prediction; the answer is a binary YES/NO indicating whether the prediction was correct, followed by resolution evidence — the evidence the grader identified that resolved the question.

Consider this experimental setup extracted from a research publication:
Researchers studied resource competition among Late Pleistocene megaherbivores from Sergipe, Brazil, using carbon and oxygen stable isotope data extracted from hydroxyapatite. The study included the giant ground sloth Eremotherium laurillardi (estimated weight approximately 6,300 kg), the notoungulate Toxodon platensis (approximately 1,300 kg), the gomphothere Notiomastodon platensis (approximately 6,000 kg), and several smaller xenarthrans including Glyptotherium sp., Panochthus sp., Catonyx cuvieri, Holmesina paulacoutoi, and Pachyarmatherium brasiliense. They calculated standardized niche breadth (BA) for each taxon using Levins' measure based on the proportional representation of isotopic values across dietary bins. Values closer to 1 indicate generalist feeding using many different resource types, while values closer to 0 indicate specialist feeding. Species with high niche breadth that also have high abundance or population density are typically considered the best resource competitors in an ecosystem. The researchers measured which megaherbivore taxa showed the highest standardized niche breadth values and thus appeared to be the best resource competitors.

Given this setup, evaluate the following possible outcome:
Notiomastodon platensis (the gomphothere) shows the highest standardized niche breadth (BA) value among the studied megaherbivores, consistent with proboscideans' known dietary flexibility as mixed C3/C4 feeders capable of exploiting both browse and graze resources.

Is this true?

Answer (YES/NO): NO